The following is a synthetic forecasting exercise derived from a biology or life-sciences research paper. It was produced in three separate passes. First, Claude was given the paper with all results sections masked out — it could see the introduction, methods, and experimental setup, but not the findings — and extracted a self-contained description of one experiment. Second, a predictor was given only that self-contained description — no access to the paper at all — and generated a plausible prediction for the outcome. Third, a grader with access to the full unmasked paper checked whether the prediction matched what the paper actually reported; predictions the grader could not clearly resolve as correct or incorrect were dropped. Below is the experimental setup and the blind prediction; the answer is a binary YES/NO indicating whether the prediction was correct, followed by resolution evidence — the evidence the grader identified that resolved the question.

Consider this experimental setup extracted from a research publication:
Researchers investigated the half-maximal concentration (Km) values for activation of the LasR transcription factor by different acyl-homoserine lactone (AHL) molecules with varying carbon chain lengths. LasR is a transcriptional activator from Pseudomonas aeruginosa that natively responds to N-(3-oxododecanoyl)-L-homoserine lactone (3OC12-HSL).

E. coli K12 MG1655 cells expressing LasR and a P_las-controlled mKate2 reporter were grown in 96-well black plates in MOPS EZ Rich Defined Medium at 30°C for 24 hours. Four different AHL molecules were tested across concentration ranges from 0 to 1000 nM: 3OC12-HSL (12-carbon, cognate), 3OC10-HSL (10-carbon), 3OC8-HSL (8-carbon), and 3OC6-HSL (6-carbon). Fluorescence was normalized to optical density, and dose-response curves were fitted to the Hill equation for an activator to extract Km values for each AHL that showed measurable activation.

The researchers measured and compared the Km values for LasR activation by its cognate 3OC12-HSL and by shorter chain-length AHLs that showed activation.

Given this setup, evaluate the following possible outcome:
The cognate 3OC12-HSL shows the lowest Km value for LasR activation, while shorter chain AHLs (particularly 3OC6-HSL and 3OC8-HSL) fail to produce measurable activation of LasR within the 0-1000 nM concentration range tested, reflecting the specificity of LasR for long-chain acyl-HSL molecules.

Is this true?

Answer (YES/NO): NO